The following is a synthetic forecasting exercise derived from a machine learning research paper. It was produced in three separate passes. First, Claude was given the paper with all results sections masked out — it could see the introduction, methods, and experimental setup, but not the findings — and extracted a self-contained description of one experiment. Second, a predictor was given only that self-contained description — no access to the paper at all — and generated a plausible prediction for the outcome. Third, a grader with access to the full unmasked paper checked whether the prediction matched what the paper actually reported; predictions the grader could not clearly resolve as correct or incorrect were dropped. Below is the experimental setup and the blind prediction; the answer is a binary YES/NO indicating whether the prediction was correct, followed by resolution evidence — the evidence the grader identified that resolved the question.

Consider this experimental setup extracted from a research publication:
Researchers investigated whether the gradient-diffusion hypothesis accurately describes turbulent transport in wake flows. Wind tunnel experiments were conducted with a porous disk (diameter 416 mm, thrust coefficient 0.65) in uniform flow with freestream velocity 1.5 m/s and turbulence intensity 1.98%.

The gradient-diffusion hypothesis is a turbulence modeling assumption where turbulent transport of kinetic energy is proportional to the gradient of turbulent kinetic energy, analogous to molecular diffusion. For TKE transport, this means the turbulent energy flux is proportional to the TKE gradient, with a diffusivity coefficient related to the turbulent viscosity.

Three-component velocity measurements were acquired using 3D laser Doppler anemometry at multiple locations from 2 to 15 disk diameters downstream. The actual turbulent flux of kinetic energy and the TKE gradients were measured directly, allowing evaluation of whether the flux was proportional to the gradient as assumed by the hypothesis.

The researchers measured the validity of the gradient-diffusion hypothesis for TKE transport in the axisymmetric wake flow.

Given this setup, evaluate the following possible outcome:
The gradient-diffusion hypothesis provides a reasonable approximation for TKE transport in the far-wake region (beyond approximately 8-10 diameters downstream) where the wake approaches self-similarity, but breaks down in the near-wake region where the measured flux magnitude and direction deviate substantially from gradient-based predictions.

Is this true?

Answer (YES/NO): NO